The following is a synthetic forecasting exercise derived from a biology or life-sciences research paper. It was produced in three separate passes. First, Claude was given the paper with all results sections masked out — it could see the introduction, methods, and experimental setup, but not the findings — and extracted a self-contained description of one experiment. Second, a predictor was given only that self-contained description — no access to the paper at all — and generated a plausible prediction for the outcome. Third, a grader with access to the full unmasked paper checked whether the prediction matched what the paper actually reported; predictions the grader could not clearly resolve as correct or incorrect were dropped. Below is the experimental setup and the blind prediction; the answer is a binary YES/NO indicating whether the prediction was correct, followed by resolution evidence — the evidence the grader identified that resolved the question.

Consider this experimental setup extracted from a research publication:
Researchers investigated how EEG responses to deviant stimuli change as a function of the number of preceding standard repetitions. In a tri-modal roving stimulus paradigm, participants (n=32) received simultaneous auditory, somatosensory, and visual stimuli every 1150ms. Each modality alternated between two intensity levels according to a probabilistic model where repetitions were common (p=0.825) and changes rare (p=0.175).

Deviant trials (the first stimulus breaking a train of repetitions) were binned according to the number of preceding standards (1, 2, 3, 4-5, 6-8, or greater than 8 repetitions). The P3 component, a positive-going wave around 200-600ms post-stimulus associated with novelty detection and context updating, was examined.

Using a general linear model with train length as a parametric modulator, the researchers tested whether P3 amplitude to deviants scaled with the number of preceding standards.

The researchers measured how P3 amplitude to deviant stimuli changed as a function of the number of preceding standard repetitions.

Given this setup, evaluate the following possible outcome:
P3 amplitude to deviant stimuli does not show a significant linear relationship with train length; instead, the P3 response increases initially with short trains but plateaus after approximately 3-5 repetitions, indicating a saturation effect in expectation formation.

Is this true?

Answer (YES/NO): NO